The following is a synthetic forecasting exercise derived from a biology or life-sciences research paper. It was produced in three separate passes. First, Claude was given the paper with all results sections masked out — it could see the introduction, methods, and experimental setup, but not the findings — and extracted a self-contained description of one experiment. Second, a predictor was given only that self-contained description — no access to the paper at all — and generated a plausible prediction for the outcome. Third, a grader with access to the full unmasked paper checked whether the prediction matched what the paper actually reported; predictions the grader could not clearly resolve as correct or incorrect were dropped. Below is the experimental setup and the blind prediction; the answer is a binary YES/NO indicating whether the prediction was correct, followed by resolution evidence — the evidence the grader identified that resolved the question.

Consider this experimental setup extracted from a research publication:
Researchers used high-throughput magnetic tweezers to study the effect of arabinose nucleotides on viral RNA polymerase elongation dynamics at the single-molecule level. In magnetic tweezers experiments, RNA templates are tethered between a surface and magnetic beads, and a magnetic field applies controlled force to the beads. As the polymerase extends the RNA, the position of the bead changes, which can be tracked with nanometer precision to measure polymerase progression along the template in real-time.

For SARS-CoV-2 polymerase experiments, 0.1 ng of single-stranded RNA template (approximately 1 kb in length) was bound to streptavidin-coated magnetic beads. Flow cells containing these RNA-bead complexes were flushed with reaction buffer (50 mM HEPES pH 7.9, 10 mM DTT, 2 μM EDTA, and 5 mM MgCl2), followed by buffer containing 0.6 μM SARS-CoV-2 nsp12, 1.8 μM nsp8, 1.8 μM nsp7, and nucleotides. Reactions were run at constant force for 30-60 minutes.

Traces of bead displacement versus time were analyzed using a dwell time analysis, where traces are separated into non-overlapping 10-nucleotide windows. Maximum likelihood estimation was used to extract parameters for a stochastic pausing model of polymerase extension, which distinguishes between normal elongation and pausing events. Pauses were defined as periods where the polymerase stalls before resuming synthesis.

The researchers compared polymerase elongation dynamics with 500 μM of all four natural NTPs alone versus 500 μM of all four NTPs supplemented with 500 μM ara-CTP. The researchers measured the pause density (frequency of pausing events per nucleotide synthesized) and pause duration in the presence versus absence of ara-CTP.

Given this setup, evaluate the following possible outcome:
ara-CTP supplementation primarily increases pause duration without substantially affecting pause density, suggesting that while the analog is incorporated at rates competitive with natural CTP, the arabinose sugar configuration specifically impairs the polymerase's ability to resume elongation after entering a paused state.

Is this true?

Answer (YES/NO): NO